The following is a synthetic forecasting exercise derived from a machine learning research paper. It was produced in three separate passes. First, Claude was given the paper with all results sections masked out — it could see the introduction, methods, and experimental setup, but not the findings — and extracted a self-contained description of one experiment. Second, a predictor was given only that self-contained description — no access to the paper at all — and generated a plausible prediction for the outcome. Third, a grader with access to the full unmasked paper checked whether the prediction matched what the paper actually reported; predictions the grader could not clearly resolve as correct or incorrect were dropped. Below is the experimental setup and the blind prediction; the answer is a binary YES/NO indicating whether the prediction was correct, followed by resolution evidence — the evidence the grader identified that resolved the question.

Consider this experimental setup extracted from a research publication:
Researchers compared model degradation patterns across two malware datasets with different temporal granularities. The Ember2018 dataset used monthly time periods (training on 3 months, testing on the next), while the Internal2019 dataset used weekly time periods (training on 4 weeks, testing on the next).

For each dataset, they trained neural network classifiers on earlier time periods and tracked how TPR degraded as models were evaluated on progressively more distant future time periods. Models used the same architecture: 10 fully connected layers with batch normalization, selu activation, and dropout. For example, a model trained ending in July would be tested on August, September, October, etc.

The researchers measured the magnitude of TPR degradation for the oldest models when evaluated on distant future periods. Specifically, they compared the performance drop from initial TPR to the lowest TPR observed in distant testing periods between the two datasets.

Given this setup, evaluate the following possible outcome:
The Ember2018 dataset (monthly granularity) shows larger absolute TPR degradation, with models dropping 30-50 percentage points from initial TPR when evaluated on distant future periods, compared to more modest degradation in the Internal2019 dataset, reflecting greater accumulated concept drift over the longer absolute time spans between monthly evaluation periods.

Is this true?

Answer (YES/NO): NO